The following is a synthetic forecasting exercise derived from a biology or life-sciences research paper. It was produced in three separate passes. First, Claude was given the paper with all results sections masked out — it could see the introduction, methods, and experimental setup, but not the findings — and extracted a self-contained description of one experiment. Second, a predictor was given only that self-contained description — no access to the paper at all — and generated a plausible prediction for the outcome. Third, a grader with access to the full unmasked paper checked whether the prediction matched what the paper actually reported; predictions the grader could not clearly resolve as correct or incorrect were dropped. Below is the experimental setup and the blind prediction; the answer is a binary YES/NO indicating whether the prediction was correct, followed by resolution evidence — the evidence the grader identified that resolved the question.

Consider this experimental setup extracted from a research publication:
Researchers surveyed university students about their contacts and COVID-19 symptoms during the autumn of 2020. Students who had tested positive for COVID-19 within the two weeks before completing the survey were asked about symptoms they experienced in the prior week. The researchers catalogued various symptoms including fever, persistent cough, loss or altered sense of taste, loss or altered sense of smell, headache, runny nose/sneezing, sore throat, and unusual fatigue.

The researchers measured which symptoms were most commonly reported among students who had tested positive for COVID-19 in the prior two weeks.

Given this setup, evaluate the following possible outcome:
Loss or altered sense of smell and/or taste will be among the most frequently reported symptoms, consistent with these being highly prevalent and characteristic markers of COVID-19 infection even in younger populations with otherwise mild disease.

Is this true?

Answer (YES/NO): YES